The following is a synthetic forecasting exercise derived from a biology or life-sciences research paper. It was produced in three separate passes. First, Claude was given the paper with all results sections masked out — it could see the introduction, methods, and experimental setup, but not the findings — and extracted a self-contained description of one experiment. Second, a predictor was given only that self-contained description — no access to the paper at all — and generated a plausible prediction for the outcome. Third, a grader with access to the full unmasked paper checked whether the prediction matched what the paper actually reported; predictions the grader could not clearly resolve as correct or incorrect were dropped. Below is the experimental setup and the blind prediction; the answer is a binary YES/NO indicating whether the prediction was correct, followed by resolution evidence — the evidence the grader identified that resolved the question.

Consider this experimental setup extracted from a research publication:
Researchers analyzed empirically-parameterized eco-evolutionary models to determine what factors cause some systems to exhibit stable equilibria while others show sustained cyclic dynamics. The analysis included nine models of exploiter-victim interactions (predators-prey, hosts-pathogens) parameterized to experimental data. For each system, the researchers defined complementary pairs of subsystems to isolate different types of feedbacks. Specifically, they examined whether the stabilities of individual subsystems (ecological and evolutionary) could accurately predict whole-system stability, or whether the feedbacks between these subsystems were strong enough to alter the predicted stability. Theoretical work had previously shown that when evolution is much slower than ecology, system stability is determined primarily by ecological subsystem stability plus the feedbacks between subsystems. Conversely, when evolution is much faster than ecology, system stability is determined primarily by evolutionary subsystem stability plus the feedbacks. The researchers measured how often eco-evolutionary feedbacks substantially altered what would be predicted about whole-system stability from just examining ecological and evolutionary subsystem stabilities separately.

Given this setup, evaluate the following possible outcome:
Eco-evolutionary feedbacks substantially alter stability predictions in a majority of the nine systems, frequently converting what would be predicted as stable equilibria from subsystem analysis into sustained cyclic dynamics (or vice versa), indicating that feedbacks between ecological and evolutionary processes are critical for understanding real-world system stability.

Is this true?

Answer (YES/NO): NO